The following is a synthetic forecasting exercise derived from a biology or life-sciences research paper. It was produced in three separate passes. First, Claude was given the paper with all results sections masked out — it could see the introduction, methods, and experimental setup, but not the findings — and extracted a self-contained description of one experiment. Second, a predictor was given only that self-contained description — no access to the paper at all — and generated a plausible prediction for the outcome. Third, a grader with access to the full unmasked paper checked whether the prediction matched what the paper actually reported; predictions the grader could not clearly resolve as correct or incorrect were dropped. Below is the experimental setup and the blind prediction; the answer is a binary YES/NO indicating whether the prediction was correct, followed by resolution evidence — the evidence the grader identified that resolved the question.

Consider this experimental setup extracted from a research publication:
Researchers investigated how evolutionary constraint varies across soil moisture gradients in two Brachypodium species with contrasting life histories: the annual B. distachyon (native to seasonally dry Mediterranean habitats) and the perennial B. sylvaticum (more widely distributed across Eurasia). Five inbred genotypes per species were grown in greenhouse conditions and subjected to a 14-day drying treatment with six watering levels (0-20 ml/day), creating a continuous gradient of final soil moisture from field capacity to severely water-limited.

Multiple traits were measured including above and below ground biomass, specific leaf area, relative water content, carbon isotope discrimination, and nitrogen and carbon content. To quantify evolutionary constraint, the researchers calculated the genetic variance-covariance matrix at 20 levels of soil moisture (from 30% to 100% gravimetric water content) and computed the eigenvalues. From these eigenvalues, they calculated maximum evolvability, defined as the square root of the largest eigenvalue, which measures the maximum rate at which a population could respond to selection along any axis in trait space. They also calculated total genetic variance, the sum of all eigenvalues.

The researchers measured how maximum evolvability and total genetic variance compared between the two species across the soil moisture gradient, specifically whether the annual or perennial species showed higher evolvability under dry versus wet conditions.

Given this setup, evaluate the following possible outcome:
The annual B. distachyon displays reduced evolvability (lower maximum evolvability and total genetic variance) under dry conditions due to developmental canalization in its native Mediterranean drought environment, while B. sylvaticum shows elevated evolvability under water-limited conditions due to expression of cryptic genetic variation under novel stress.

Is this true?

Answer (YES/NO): NO